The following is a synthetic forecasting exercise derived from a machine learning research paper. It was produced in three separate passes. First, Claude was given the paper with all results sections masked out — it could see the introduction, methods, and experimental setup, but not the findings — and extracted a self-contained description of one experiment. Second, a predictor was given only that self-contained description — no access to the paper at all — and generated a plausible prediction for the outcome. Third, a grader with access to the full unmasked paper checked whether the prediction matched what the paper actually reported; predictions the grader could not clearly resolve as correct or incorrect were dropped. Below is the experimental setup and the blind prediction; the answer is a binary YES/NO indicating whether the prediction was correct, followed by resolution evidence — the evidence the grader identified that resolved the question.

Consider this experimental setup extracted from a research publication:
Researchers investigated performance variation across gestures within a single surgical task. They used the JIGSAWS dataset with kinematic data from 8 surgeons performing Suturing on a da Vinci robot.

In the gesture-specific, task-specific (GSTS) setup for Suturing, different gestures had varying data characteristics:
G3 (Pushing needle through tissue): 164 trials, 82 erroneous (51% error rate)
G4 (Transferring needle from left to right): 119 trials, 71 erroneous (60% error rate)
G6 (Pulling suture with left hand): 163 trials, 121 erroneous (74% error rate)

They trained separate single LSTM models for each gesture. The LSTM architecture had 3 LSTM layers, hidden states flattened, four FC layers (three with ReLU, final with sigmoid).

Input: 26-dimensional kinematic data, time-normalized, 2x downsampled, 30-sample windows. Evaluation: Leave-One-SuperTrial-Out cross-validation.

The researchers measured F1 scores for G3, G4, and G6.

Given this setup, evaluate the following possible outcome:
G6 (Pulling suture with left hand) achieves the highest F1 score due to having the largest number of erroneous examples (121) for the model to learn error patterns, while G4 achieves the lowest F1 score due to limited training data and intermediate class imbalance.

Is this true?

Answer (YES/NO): NO